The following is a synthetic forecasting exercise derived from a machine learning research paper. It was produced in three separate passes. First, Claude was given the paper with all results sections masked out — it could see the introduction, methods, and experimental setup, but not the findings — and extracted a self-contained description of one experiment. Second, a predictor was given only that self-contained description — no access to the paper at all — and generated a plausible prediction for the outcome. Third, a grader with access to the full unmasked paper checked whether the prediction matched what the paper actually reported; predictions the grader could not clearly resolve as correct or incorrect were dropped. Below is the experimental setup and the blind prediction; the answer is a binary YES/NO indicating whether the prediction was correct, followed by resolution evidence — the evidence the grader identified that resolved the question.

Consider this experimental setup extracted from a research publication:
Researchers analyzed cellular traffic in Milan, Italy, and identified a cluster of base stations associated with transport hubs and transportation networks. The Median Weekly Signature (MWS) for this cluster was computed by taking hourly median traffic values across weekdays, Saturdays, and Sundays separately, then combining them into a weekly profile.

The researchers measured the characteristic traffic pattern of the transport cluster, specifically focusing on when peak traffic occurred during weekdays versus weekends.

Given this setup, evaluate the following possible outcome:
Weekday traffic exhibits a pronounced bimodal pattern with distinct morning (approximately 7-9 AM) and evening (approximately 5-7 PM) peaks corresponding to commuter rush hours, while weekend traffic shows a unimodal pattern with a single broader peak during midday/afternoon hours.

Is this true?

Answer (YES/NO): NO